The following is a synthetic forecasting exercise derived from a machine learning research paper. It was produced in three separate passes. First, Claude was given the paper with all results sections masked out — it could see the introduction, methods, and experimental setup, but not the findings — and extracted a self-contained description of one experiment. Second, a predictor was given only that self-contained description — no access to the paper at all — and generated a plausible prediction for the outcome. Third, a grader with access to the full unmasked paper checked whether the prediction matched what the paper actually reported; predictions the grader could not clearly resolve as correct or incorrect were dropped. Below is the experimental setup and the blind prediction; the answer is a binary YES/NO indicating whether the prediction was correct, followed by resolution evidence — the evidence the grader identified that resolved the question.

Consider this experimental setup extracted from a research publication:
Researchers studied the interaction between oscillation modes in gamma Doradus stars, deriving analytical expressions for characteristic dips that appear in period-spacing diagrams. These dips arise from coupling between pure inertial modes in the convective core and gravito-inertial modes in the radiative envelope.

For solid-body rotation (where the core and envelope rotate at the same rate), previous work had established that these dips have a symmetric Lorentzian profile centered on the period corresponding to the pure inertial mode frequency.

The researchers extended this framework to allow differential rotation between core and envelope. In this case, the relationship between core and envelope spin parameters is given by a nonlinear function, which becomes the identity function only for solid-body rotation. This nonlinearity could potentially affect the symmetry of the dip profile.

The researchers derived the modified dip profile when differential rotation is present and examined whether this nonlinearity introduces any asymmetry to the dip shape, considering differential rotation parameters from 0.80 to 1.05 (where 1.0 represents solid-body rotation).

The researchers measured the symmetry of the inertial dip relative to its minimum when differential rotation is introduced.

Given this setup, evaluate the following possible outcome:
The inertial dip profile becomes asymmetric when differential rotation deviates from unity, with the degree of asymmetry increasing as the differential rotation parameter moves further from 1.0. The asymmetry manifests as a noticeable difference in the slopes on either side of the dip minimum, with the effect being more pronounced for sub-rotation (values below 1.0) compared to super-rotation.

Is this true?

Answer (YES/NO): NO